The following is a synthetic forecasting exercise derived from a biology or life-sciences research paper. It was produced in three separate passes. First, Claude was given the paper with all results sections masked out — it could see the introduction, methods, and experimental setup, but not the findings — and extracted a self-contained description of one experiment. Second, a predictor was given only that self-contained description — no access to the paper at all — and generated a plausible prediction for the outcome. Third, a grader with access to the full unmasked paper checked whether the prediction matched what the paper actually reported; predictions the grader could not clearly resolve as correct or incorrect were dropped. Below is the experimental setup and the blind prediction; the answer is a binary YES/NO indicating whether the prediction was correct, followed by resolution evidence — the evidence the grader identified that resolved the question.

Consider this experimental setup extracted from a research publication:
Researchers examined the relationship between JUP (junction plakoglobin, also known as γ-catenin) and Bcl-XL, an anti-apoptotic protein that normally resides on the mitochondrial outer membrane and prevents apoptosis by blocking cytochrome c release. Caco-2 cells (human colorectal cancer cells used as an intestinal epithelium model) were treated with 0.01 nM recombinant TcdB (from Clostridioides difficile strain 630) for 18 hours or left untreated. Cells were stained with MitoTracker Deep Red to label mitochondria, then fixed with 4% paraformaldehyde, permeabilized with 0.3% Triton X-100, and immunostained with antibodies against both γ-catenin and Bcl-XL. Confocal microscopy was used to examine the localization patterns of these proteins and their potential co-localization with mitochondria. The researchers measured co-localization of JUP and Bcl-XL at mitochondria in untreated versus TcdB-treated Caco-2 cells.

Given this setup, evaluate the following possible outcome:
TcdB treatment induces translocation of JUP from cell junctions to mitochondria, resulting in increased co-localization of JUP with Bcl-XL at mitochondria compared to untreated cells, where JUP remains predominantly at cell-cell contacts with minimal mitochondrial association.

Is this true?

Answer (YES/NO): YES